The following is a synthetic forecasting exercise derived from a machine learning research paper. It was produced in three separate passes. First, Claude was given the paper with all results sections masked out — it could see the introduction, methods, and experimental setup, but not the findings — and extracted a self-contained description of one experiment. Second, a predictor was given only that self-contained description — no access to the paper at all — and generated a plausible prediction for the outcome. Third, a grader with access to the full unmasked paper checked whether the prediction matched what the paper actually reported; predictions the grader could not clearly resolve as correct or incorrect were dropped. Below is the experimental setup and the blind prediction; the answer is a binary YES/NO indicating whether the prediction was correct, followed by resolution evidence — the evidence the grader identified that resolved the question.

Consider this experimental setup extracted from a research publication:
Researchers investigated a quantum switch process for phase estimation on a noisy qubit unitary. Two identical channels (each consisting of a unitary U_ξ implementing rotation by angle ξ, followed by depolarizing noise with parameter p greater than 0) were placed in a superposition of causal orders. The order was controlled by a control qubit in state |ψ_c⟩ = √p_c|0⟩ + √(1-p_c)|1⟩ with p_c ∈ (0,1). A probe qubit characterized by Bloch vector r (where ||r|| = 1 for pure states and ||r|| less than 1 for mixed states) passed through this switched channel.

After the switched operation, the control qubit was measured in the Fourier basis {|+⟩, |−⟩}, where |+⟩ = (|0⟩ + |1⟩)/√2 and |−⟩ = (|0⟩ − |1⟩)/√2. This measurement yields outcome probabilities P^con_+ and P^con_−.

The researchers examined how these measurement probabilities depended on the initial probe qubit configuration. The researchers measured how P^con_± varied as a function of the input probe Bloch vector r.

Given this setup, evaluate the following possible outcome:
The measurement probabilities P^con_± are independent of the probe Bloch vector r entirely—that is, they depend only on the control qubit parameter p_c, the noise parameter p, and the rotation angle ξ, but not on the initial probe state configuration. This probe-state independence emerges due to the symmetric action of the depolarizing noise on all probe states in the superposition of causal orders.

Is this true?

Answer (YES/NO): YES